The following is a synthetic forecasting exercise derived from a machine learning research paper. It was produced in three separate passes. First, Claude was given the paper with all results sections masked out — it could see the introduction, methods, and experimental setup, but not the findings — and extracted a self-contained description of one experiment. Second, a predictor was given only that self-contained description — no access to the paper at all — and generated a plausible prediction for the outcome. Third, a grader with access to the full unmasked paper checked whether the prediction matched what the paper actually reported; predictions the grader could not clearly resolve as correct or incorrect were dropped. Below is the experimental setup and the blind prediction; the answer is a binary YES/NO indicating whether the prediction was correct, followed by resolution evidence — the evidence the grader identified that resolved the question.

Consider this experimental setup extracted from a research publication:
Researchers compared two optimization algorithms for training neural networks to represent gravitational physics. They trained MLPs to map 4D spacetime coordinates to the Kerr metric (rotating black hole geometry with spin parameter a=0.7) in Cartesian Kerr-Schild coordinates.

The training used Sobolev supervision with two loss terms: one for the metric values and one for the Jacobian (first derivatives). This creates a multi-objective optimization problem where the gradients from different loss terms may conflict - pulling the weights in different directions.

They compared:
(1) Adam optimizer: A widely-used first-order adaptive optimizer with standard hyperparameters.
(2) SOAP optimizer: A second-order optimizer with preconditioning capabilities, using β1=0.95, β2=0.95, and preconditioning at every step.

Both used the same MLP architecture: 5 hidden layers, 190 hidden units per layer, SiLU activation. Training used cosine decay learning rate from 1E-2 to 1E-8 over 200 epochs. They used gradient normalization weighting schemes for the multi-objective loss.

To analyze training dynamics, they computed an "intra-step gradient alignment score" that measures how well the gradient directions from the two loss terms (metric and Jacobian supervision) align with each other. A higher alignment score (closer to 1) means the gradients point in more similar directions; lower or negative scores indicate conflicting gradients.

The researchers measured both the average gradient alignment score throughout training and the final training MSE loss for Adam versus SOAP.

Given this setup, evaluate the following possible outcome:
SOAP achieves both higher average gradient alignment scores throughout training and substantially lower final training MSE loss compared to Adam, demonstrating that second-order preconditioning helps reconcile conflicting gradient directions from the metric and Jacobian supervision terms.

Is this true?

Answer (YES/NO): NO